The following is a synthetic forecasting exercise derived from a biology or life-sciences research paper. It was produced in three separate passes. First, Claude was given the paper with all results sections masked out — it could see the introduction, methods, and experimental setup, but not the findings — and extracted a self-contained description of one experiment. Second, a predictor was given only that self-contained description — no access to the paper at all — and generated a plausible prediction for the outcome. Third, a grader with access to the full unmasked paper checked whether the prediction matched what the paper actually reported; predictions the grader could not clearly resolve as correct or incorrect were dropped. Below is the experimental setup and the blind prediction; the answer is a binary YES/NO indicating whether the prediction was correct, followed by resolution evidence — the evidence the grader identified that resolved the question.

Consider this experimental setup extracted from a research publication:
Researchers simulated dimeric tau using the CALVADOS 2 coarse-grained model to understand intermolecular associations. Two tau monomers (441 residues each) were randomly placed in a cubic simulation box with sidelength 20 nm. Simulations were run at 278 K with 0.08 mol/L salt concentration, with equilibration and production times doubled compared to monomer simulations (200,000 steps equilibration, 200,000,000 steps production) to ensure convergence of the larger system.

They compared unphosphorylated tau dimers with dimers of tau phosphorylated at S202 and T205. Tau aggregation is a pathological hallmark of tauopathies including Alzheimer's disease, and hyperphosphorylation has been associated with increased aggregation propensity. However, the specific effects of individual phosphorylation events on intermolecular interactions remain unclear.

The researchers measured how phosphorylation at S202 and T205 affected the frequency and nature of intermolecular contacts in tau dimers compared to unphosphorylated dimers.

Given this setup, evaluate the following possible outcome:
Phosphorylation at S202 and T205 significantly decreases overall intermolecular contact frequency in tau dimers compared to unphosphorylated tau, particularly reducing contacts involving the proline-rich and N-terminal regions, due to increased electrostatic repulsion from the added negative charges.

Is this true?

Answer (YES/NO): NO